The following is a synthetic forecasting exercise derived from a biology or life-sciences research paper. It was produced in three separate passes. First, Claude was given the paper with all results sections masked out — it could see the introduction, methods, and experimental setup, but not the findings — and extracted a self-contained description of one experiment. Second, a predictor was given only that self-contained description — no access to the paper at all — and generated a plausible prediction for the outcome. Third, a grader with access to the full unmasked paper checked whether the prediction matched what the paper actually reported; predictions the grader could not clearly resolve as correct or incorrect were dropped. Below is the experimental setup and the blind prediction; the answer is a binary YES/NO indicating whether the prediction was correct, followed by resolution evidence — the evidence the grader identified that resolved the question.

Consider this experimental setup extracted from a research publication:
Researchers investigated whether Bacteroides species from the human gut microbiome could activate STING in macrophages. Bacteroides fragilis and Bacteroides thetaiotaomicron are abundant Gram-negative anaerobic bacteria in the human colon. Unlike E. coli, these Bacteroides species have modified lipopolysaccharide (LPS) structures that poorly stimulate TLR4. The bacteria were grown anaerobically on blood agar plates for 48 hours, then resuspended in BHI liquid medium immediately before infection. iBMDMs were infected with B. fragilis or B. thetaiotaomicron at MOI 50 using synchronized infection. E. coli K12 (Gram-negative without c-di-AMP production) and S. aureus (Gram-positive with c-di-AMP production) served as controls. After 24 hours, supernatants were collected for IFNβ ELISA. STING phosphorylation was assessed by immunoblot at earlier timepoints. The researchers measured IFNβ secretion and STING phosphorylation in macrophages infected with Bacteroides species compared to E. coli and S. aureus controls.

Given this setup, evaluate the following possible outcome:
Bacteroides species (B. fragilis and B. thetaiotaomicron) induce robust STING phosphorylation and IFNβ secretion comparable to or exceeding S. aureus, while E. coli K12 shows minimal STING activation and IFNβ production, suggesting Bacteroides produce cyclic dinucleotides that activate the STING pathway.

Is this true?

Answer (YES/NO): NO